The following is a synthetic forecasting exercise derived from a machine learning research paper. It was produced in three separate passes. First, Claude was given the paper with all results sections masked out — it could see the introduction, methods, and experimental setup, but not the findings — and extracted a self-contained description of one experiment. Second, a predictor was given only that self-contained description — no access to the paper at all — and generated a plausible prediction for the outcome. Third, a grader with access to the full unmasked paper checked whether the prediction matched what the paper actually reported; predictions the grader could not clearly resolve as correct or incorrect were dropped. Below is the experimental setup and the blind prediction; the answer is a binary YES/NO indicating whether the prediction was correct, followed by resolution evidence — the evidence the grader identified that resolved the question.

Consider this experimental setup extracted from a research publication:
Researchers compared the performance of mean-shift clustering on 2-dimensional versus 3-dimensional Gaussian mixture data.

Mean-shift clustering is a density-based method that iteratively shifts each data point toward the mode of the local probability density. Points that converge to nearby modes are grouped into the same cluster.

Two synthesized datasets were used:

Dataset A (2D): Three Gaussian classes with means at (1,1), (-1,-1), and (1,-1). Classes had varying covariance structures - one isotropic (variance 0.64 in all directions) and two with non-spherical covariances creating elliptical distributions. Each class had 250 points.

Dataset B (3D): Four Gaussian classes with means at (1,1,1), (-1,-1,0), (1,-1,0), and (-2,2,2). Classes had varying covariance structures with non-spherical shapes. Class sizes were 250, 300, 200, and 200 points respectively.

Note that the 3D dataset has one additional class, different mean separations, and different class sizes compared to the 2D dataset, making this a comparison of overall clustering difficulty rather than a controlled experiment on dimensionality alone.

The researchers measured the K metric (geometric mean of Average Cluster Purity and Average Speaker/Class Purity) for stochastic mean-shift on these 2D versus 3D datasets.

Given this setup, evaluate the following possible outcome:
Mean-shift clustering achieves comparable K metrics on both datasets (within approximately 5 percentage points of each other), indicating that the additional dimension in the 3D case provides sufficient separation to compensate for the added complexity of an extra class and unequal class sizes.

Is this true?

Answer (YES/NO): NO